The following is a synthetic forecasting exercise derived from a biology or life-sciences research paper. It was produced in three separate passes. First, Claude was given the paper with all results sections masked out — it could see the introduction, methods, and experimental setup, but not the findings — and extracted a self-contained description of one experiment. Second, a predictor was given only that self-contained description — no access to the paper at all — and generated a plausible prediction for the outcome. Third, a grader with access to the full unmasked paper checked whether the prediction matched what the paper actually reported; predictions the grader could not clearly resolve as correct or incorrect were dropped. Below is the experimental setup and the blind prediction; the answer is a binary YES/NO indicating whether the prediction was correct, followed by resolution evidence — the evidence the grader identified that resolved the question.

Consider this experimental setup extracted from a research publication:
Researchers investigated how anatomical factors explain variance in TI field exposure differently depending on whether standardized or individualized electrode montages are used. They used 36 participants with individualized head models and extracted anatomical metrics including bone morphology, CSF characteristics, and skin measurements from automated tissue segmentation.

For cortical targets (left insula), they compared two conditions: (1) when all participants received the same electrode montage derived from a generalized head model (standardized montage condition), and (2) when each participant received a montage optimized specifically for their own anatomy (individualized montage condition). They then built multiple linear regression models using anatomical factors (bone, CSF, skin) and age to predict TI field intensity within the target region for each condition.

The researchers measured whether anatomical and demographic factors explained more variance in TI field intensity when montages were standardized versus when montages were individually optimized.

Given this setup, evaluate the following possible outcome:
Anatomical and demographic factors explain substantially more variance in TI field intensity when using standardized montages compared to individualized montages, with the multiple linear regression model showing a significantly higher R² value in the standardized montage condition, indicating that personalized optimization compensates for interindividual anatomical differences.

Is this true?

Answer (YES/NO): YES